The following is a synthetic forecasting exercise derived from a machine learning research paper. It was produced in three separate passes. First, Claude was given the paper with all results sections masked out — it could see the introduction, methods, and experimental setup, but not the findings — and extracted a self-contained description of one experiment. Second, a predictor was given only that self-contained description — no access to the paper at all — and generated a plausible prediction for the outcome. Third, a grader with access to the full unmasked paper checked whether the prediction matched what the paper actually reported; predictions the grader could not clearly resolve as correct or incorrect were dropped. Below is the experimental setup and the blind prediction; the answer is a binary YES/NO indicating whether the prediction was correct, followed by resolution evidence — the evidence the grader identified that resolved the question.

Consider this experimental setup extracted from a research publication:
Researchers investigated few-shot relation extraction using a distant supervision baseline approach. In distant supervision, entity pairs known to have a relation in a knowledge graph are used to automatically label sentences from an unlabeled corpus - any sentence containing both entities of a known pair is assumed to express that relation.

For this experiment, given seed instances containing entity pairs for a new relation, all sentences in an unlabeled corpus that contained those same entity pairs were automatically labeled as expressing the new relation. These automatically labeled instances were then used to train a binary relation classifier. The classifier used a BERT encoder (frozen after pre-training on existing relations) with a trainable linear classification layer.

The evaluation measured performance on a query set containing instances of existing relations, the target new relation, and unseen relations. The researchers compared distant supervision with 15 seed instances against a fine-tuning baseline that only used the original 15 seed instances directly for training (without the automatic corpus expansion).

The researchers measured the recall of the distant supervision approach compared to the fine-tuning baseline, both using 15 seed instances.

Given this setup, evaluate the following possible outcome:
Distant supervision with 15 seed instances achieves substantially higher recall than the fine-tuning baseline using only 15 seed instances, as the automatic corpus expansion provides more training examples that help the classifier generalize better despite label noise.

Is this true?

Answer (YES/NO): YES